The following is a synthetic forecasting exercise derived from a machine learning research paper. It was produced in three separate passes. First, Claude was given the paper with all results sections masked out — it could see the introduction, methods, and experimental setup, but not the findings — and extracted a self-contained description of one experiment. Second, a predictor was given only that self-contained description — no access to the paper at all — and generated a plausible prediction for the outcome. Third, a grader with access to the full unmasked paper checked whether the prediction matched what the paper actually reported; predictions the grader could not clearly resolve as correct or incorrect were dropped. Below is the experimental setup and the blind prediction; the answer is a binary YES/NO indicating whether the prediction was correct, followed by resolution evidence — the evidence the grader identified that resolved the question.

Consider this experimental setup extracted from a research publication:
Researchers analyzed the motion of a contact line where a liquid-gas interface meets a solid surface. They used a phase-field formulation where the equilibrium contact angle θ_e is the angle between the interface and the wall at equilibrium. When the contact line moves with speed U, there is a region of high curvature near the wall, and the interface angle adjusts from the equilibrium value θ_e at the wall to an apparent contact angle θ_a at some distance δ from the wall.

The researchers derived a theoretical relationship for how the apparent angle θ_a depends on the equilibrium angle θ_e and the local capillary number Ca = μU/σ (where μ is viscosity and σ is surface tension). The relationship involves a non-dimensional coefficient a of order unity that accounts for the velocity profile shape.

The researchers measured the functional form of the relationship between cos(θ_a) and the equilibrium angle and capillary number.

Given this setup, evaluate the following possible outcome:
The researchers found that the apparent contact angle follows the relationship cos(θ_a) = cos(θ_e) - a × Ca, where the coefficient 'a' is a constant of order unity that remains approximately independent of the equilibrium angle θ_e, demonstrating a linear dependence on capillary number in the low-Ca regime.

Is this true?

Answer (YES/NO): NO